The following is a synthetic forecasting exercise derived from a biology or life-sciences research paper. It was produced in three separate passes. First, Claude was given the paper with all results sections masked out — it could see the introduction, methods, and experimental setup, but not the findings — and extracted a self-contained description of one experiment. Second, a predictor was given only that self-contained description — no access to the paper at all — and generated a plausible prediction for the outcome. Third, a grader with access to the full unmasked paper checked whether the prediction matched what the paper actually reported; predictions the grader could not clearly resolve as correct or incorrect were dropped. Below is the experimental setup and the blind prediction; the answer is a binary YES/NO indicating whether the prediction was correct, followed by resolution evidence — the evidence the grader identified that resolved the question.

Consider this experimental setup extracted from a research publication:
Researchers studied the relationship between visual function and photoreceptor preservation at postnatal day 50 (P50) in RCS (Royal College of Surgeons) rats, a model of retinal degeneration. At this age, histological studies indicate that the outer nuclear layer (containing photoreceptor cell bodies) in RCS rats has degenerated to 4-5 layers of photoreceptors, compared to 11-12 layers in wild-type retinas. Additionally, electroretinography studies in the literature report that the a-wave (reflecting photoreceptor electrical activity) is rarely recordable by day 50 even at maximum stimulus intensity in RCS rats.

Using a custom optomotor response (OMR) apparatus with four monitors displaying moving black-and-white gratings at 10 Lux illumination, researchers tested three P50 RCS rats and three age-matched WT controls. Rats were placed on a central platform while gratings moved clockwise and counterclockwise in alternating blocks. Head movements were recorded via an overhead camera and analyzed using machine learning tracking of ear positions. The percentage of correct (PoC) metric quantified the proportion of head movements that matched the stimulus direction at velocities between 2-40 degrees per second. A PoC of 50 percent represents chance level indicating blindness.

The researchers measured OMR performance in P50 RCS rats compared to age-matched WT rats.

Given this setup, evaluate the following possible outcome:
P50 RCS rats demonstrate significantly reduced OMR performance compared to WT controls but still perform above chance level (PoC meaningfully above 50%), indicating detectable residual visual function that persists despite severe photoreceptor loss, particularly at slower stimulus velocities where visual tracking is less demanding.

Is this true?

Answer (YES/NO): NO